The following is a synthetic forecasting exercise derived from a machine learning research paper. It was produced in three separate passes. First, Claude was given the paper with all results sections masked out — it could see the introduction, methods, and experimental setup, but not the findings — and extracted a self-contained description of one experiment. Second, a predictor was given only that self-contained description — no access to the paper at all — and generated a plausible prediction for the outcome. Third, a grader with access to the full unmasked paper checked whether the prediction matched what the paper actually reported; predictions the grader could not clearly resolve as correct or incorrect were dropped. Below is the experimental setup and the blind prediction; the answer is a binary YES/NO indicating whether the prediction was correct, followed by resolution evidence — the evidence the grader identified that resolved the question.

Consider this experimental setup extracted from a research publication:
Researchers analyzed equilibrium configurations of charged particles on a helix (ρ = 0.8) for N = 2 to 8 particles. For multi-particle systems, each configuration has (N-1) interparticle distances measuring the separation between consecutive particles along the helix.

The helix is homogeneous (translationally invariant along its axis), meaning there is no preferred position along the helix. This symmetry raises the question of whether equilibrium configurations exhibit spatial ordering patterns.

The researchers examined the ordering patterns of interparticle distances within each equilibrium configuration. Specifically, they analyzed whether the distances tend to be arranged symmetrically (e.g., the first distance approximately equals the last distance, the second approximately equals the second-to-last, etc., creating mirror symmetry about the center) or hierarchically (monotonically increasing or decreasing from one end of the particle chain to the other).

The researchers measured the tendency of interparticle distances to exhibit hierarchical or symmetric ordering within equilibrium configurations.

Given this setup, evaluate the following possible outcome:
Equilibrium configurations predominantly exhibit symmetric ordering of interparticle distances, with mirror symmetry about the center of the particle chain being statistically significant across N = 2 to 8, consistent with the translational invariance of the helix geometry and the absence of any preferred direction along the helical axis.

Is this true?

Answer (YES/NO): NO